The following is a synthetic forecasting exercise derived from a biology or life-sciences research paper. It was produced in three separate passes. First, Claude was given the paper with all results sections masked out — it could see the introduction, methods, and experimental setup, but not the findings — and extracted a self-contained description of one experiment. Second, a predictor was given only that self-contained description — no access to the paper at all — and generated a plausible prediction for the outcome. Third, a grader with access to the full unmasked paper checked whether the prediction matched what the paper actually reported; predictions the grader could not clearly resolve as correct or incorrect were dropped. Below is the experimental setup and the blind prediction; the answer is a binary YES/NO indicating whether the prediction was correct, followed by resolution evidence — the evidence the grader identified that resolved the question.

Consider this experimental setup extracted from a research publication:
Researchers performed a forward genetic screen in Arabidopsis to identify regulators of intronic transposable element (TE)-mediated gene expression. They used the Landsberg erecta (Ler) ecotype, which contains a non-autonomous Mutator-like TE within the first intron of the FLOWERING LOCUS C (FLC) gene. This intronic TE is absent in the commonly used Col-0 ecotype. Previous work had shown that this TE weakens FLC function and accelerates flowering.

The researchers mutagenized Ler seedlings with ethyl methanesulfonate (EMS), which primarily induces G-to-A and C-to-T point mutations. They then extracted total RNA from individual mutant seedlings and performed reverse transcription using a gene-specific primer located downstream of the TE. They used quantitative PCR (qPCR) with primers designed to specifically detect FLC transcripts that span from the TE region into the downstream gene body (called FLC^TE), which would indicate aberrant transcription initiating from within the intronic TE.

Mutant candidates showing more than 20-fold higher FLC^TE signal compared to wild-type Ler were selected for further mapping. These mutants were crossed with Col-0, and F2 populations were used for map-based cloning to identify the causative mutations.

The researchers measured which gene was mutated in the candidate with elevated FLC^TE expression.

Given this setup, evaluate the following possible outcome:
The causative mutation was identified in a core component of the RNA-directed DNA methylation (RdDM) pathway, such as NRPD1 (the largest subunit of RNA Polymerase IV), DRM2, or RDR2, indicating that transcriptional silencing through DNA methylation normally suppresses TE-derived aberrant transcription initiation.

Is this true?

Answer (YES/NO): YES